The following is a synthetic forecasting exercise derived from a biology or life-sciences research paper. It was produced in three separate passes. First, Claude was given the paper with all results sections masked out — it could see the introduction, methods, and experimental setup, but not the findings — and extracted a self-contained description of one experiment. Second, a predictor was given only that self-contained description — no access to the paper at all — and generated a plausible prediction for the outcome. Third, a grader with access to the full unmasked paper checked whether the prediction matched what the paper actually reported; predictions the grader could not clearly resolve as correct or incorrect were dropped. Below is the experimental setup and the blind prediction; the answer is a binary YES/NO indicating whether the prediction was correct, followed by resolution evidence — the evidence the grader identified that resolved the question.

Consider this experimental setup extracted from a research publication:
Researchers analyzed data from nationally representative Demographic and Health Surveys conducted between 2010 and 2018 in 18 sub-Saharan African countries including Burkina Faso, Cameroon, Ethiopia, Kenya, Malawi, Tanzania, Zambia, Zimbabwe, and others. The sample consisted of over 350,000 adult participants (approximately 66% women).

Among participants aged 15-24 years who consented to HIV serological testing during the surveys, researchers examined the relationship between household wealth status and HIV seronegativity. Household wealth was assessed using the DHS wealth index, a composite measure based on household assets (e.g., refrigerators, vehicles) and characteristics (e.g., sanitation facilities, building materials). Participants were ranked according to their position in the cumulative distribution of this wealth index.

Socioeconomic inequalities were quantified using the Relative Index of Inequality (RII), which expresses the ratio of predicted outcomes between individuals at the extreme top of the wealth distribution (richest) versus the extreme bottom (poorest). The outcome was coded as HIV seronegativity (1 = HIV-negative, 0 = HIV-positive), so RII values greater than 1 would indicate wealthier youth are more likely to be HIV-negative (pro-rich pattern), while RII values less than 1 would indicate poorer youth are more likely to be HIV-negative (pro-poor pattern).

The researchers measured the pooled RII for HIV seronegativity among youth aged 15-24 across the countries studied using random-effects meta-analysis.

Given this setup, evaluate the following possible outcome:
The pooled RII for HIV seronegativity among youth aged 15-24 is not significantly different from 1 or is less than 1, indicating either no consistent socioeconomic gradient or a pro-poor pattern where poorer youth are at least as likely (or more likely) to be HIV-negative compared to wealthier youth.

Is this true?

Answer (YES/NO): YES